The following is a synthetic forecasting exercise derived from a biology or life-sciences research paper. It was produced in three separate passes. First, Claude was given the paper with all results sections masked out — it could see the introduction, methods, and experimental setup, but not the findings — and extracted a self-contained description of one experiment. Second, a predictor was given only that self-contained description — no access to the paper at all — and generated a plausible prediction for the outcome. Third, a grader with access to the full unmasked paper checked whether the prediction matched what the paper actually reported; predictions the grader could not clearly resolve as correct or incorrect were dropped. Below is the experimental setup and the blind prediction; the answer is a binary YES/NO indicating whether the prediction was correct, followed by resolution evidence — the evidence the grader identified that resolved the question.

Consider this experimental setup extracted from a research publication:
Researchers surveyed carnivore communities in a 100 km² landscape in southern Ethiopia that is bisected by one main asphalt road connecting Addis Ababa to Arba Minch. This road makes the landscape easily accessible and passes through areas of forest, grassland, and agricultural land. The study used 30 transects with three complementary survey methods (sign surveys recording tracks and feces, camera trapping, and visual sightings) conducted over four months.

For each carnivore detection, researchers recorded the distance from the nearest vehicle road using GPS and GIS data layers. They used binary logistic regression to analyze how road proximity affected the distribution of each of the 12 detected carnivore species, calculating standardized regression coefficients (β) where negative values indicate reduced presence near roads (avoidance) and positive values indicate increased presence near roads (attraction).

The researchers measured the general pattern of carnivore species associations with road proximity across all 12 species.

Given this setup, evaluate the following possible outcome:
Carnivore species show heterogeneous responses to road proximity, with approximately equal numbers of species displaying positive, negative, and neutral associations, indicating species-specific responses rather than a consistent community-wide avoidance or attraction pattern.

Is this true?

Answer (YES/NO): NO